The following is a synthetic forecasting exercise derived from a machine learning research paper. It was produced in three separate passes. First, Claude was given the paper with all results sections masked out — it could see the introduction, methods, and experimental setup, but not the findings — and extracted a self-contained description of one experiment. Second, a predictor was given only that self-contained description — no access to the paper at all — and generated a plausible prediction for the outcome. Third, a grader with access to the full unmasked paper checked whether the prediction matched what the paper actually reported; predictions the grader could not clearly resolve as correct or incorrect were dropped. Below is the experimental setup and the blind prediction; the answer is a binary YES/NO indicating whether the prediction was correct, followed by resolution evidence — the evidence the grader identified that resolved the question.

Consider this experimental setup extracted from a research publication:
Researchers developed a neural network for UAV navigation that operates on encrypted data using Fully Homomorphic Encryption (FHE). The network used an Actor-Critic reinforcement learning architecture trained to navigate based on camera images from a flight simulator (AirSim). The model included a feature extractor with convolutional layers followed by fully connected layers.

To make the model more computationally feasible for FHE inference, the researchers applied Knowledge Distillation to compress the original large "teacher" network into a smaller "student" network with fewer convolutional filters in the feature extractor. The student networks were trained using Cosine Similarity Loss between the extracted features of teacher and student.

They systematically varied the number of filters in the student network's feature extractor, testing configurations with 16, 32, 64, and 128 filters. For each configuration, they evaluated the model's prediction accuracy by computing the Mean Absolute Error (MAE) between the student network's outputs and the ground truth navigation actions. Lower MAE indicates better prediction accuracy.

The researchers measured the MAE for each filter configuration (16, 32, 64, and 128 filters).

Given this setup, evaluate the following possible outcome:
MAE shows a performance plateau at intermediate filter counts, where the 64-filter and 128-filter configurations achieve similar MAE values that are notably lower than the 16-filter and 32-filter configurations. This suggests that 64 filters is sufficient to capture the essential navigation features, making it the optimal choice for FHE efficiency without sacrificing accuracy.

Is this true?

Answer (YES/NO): NO